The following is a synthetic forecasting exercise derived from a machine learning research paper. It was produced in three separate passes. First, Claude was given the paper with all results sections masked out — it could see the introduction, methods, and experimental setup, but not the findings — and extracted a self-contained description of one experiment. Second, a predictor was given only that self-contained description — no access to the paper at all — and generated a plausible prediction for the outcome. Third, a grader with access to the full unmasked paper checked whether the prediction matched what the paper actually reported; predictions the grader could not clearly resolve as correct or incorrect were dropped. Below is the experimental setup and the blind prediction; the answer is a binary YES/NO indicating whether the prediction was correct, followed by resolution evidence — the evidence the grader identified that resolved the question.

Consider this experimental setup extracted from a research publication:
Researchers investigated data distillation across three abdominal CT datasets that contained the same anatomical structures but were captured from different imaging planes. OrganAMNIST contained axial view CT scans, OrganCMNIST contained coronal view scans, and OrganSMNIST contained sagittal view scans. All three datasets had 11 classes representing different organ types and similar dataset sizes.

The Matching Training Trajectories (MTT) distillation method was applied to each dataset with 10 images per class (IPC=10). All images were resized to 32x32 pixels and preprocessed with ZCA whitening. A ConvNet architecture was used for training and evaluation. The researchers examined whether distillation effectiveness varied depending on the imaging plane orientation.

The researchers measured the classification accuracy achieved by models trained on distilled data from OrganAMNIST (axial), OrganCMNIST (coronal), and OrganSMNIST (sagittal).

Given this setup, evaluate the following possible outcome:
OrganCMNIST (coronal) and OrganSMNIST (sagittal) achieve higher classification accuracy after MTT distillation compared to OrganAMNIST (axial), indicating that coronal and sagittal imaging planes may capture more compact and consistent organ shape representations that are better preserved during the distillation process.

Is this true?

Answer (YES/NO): NO